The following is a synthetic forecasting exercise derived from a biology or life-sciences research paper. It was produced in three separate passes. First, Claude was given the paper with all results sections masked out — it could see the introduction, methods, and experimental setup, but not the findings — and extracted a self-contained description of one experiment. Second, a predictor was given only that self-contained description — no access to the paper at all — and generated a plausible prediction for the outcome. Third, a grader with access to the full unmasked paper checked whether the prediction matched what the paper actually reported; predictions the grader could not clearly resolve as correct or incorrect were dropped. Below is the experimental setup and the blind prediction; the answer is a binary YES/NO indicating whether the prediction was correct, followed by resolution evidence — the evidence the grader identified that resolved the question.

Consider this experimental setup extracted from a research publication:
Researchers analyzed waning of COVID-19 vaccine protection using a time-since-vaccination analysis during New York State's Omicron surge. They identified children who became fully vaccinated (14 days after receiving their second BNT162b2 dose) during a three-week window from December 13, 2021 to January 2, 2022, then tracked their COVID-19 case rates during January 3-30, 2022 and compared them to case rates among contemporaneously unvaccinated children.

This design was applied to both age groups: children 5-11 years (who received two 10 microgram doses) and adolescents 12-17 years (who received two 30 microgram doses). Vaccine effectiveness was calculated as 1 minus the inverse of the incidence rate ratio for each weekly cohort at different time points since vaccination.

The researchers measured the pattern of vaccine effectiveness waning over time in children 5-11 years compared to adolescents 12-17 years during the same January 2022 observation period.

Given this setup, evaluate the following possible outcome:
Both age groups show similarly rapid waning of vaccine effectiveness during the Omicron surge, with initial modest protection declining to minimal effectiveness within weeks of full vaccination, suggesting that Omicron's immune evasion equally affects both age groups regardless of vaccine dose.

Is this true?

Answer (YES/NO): NO